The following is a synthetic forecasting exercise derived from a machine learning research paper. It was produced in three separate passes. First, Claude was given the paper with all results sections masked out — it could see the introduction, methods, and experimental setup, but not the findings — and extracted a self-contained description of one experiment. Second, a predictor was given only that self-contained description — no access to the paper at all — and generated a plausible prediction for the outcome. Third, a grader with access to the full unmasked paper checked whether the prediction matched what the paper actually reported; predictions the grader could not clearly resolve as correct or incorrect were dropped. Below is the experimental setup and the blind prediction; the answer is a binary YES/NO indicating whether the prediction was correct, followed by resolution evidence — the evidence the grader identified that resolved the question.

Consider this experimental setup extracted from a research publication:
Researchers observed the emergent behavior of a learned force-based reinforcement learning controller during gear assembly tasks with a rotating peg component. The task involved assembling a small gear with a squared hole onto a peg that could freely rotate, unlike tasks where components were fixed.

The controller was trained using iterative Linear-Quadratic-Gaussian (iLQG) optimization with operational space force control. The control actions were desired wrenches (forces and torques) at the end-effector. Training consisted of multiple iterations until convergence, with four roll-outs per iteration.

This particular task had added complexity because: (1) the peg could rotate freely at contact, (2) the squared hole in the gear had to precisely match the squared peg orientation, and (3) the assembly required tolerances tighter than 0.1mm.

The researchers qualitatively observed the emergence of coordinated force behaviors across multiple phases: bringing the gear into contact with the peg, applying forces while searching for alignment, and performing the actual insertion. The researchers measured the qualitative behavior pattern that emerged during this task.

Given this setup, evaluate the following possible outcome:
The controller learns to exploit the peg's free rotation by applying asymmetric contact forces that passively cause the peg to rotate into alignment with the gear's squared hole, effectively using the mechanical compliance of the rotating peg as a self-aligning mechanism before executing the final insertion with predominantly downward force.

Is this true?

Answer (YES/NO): NO